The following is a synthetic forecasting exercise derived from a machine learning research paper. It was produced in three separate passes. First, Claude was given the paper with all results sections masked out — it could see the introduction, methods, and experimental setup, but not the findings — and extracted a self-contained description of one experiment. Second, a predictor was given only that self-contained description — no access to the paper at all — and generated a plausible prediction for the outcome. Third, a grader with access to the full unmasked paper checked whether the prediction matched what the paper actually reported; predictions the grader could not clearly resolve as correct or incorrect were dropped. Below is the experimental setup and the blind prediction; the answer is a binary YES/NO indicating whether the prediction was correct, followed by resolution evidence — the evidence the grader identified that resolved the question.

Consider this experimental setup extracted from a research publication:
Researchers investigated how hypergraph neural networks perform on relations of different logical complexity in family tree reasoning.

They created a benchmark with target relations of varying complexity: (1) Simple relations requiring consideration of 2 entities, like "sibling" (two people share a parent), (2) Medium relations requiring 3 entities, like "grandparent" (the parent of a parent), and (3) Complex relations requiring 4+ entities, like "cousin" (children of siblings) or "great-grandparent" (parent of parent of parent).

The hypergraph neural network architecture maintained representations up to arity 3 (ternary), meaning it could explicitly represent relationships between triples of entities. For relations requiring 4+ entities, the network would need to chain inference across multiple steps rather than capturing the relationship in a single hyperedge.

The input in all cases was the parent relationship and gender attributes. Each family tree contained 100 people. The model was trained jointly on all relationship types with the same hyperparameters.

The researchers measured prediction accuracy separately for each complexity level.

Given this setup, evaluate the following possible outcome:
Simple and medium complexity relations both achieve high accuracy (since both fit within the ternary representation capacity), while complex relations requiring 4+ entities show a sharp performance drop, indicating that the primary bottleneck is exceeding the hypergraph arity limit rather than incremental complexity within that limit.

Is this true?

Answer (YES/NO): NO